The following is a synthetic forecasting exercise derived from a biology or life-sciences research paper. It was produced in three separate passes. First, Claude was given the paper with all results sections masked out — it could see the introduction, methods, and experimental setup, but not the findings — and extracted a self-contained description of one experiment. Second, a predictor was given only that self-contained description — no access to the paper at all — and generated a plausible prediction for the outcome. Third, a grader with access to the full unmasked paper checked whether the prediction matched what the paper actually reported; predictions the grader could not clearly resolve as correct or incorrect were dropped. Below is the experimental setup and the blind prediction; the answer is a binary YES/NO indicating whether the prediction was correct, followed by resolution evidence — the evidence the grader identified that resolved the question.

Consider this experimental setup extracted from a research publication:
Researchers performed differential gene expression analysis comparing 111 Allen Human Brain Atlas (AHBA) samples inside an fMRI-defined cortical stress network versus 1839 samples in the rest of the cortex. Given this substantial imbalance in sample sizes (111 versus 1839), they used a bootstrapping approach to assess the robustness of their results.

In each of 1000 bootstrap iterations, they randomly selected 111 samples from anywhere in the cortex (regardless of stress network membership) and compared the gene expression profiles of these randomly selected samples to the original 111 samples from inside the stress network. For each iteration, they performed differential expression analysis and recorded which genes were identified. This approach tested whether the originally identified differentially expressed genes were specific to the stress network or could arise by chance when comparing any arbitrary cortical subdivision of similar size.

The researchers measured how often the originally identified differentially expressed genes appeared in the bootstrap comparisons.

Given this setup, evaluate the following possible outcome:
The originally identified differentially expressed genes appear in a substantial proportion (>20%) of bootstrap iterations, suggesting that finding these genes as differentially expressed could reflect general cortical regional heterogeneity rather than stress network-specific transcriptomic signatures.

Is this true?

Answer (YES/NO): NO